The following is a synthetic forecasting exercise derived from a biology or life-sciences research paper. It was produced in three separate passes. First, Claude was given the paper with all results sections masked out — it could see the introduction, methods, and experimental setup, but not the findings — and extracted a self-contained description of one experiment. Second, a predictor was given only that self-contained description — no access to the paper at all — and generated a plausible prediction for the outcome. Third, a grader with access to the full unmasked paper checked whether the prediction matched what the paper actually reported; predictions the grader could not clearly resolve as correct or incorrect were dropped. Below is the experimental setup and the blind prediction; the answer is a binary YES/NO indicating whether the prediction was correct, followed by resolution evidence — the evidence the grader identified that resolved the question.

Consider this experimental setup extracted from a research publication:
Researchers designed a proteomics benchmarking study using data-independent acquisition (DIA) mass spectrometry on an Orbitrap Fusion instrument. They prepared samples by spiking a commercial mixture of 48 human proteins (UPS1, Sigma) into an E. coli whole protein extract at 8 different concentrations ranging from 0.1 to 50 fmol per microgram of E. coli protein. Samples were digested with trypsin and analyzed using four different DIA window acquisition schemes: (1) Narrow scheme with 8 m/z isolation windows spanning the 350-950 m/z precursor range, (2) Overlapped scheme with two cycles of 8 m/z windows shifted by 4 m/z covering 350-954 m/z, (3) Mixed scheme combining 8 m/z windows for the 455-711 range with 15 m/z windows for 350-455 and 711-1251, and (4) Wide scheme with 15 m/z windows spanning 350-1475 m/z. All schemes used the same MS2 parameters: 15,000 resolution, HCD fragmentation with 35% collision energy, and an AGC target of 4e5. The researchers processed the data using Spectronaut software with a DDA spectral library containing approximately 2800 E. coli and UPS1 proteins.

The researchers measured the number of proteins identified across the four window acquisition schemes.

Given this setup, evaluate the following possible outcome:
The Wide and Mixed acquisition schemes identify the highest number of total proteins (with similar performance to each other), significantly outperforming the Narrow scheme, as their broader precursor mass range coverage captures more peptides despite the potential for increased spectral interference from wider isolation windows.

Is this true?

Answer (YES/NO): NO